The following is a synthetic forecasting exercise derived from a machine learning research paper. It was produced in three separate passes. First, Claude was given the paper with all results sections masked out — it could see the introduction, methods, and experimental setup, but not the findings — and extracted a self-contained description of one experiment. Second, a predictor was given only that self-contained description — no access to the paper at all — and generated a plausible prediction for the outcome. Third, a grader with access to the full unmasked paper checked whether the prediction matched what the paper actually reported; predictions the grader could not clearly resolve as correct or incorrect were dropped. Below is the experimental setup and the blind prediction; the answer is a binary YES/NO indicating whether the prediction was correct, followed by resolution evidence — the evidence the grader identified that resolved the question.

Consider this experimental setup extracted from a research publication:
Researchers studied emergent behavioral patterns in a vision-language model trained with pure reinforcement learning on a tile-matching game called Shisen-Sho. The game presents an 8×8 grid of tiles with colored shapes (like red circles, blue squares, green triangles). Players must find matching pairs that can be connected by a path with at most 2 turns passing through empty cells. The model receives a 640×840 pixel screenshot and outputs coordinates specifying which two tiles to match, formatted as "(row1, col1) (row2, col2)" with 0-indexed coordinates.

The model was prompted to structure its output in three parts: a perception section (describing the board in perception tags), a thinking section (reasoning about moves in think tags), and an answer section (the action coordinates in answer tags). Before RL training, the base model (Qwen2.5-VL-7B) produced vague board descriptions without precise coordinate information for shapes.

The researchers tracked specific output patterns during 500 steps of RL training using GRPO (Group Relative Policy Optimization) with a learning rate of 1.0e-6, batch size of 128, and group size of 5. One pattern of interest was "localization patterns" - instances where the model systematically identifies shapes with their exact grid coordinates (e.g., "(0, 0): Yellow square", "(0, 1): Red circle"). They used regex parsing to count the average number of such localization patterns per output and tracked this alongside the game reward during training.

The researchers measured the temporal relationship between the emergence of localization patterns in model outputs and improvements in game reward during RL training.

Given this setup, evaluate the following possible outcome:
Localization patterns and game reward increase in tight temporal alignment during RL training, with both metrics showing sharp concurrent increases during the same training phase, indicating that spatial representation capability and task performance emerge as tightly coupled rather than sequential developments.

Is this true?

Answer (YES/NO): NO